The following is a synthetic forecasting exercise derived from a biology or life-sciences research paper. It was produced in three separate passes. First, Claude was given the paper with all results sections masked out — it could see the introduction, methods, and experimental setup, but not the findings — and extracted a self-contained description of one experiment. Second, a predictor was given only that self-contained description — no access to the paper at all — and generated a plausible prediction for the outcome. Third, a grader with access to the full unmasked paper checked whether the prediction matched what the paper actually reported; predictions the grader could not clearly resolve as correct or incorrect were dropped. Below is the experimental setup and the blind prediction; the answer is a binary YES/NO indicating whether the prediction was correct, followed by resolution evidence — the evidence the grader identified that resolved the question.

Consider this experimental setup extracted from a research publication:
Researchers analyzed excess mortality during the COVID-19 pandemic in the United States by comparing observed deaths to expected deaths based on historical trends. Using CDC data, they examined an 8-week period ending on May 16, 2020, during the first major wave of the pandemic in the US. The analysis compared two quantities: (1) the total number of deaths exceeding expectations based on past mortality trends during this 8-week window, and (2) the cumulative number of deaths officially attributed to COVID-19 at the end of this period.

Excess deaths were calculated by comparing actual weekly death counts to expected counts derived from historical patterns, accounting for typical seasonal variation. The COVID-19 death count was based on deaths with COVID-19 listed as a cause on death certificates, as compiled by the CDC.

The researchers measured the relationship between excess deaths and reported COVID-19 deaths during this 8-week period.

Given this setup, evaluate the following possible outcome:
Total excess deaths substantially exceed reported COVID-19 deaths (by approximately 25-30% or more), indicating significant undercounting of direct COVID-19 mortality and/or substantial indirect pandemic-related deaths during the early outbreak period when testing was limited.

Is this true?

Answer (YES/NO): YES